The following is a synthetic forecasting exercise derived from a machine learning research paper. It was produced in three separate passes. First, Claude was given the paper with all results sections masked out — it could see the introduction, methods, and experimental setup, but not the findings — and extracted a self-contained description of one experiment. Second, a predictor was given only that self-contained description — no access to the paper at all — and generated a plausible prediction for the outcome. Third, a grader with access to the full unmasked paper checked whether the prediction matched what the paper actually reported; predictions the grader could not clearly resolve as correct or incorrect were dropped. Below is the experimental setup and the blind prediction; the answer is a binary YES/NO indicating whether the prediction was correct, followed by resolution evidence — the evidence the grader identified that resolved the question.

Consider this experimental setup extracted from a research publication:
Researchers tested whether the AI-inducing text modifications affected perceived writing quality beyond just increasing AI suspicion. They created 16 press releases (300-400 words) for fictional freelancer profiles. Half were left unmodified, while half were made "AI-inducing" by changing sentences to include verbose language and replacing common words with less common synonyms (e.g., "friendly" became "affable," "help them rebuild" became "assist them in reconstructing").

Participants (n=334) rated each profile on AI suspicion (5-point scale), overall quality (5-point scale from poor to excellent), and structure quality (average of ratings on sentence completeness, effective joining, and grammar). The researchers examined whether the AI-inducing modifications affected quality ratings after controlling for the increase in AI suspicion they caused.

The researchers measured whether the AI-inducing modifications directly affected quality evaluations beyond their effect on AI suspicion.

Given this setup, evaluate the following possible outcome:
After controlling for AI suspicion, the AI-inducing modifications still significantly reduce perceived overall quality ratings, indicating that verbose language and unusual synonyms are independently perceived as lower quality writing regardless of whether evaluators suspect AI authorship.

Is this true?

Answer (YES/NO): NO